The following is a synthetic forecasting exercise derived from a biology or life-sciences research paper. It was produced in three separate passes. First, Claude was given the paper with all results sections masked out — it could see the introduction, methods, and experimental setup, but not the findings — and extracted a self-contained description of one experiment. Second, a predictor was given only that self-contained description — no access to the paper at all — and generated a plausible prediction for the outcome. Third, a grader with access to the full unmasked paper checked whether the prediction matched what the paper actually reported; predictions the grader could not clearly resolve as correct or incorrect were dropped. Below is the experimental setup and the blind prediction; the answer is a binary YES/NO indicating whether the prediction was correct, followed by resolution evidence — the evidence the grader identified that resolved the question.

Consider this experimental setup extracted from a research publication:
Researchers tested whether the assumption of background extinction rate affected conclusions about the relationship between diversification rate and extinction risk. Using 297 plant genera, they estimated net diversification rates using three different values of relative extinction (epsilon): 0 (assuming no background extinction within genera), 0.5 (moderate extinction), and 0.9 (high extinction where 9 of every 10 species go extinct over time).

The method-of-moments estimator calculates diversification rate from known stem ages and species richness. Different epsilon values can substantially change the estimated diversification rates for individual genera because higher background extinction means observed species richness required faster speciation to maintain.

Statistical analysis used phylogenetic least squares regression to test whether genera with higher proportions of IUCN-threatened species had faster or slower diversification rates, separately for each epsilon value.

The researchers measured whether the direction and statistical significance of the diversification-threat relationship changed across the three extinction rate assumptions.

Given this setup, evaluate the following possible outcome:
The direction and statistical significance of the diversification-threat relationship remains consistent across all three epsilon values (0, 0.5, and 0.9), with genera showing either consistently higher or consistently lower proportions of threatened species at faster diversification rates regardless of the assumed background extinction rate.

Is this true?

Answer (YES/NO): YES